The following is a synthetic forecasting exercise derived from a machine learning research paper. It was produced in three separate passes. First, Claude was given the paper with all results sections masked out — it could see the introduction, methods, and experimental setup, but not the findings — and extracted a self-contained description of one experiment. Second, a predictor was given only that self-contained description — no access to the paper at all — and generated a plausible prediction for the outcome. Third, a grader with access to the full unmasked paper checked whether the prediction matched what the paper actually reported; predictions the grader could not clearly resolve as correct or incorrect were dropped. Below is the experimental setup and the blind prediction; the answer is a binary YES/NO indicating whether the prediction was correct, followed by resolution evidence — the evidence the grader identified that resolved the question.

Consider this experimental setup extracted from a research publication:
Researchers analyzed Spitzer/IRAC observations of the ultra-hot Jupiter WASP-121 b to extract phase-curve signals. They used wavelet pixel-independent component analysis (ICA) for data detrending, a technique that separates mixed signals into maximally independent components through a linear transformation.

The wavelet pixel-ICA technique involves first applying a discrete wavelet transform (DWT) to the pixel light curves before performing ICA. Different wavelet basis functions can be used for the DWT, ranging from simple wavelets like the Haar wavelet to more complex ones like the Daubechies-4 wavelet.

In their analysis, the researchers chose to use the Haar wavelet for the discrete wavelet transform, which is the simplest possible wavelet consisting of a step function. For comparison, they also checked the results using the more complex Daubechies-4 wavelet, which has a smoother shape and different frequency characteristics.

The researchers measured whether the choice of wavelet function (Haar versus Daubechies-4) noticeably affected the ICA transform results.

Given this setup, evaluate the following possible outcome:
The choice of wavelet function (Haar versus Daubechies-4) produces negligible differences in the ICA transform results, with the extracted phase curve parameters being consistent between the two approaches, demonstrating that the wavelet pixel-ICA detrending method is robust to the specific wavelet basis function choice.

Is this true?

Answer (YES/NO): YES